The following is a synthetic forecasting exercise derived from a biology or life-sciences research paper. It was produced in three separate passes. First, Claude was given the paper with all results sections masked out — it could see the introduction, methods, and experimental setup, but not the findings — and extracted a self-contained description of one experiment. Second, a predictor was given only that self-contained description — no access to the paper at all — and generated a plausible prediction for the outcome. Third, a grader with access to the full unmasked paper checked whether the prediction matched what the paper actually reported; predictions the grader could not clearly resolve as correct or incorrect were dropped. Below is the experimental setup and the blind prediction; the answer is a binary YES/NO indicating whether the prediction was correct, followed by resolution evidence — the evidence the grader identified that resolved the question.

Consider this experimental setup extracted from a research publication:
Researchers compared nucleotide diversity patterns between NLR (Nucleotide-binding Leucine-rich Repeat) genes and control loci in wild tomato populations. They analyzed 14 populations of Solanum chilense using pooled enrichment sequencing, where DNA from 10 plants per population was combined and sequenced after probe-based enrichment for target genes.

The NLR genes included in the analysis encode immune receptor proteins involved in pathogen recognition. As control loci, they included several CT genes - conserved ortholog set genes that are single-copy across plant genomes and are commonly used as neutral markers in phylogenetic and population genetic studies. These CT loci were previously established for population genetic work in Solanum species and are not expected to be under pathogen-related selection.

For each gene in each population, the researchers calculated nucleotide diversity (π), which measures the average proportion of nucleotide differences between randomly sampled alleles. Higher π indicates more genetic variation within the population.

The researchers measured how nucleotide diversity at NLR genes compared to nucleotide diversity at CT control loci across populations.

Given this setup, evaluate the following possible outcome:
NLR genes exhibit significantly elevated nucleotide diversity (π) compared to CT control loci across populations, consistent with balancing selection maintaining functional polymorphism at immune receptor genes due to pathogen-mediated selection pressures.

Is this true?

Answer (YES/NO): YES